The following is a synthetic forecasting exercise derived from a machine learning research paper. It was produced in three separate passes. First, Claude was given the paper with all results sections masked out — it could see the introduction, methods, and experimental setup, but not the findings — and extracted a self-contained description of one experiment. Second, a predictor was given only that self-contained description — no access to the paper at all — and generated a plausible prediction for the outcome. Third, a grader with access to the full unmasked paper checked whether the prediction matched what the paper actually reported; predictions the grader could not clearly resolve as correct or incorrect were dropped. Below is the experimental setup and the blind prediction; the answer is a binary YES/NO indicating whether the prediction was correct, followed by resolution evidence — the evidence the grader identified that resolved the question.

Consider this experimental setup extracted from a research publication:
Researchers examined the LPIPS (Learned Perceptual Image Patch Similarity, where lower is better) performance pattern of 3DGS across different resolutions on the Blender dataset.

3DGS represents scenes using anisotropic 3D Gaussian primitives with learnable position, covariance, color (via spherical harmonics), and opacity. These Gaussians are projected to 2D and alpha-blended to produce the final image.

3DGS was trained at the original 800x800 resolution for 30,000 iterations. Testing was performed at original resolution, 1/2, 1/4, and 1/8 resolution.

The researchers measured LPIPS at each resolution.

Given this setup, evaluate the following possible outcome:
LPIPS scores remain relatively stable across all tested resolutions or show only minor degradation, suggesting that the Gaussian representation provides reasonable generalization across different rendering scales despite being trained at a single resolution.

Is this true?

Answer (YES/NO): NO